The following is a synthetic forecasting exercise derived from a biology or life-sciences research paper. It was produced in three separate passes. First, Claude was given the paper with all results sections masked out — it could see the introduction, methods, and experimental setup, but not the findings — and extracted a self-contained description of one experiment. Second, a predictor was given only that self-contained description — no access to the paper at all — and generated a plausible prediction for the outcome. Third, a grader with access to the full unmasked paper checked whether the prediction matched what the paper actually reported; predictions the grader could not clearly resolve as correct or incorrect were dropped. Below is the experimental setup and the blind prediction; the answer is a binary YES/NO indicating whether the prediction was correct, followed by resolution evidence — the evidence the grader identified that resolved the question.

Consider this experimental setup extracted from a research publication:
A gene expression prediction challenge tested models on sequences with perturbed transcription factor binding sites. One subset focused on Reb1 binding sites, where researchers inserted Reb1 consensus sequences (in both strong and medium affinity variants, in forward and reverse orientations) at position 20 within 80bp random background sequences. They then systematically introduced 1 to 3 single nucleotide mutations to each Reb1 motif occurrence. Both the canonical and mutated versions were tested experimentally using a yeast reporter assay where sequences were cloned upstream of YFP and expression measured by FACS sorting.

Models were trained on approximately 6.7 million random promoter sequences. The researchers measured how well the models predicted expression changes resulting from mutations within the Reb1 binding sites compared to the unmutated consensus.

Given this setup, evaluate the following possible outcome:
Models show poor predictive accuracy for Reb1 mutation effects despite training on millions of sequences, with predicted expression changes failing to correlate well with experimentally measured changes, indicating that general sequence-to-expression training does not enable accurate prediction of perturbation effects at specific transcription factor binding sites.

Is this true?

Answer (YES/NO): NO